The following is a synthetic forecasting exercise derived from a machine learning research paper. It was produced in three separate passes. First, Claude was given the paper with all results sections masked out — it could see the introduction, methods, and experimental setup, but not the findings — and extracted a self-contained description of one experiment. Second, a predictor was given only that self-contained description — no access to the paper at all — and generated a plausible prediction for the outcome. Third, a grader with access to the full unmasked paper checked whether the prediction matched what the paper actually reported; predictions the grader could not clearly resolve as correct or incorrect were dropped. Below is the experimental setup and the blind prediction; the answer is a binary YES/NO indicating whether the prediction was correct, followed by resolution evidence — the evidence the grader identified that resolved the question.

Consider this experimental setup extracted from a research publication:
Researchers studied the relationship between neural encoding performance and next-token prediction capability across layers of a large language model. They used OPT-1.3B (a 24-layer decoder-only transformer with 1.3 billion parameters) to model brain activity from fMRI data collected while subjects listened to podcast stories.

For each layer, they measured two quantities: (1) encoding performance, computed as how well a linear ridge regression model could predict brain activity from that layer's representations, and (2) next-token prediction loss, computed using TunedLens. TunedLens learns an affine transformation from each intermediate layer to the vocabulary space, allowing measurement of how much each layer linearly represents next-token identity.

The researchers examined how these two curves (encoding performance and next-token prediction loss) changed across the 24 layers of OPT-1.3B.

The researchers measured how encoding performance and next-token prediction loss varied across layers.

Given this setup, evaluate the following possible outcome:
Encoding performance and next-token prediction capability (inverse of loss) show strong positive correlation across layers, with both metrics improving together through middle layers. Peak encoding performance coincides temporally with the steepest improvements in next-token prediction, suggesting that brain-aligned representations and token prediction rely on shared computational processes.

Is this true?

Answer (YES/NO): NO